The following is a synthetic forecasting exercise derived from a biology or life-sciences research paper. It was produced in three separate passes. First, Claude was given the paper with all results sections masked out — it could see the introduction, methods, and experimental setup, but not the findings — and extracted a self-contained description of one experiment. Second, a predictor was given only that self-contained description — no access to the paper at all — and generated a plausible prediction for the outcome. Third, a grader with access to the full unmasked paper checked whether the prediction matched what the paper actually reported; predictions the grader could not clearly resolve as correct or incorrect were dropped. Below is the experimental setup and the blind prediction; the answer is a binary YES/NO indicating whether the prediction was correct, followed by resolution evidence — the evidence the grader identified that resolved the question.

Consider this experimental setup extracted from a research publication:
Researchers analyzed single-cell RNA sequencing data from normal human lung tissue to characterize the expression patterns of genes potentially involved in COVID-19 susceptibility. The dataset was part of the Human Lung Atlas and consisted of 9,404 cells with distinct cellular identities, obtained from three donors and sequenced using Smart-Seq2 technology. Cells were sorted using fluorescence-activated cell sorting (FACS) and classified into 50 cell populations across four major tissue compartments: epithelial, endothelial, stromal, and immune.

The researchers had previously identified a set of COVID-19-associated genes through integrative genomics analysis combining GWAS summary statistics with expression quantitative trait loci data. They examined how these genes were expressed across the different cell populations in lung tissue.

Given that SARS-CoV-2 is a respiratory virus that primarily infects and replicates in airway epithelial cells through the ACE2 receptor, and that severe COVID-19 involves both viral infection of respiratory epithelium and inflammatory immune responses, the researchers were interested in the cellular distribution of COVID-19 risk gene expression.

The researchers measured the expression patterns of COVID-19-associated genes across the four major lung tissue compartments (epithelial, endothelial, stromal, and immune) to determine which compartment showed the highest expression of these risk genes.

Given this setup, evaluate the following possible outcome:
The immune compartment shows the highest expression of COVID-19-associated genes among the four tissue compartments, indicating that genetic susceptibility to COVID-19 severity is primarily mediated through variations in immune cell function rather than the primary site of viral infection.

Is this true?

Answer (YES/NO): YES